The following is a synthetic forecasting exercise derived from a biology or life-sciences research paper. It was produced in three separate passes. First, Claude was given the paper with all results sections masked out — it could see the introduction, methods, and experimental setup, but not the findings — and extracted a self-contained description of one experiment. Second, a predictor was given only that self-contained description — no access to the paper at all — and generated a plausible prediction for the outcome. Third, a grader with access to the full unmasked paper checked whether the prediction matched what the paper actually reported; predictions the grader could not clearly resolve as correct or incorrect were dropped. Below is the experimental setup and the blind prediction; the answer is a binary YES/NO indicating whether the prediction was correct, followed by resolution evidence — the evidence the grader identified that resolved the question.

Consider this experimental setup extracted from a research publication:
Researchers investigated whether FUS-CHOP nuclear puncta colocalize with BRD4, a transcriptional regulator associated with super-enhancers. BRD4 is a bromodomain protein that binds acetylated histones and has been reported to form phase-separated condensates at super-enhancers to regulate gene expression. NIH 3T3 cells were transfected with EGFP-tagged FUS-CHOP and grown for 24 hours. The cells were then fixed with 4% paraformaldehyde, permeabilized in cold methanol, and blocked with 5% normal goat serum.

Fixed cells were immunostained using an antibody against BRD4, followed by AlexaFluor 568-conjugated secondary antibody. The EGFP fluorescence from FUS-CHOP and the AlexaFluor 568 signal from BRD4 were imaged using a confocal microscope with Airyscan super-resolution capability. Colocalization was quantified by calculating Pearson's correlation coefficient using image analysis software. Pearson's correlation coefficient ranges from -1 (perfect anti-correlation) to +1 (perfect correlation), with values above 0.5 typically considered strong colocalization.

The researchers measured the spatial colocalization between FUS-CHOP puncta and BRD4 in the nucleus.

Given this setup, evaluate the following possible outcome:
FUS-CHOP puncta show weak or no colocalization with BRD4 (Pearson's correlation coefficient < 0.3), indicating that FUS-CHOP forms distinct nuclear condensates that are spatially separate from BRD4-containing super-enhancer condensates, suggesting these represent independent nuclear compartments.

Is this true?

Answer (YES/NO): NO